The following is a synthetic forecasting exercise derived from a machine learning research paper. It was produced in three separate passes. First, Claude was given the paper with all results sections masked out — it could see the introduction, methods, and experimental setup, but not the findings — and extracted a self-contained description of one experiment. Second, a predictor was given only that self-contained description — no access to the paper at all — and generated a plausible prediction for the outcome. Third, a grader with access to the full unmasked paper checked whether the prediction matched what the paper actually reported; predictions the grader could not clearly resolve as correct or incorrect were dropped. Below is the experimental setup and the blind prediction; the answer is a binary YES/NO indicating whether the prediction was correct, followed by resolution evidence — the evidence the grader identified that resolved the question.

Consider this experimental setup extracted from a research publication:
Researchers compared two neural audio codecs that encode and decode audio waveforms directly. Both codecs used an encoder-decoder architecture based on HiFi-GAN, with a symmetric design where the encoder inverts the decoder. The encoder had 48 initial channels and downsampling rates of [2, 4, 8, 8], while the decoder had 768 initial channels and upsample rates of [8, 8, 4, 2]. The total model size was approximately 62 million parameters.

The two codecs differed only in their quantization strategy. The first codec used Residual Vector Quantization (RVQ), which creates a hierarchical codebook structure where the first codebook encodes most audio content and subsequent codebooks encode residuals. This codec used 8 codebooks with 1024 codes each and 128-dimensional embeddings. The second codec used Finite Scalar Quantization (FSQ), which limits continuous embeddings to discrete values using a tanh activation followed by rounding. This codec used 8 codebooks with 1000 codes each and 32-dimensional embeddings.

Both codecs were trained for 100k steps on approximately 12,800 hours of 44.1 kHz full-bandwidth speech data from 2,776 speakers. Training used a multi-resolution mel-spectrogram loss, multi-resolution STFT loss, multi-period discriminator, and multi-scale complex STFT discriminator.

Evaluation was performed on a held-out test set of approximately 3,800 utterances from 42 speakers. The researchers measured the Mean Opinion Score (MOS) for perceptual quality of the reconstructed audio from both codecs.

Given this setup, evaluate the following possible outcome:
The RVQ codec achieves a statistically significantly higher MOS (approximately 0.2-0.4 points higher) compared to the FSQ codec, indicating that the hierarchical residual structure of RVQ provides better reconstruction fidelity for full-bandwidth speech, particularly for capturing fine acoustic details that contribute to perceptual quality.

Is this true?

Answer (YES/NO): NO